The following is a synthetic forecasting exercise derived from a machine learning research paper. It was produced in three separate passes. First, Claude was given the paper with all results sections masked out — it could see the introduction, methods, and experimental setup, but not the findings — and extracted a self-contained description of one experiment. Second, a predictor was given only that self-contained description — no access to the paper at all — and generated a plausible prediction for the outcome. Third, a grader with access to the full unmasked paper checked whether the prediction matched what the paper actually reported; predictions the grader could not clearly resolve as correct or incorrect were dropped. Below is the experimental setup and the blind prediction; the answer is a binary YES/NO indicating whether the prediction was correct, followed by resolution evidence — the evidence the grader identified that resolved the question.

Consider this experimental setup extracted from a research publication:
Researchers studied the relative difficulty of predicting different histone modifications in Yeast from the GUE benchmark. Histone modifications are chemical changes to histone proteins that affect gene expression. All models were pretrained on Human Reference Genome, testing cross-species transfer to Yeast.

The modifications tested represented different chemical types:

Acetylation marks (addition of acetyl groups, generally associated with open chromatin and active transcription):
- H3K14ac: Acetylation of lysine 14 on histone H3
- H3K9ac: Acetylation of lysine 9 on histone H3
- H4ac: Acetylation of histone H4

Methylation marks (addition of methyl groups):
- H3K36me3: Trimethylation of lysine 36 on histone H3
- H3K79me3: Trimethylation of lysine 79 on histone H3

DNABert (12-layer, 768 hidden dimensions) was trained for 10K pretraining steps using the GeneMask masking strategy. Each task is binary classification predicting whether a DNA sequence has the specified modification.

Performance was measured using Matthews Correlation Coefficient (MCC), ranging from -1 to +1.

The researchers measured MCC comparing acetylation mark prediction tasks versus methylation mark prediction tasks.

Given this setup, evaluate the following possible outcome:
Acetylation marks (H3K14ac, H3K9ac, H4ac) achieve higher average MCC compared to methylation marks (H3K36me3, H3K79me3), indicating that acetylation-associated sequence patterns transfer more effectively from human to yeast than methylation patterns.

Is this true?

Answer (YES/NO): NO